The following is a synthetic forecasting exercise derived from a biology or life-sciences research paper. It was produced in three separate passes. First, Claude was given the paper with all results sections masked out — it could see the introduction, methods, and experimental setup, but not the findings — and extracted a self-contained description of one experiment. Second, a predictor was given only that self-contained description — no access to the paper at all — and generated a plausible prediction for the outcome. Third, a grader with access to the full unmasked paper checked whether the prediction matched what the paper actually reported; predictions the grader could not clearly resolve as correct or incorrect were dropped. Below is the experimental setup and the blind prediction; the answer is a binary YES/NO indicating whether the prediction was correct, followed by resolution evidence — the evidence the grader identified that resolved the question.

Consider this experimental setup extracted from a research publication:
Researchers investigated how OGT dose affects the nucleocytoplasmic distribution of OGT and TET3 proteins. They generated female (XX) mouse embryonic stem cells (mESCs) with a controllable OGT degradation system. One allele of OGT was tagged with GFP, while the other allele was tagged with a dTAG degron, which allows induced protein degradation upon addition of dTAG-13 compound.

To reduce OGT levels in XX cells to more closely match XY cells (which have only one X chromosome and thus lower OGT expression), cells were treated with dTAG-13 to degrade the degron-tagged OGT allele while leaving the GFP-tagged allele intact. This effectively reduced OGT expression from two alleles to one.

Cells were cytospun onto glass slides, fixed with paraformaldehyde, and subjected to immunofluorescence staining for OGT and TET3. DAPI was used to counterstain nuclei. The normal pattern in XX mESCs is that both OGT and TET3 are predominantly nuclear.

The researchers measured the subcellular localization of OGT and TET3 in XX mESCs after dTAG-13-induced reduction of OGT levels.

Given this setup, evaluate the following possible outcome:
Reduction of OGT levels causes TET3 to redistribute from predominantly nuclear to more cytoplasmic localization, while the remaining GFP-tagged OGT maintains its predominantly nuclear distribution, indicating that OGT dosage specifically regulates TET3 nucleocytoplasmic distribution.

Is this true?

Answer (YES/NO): NO